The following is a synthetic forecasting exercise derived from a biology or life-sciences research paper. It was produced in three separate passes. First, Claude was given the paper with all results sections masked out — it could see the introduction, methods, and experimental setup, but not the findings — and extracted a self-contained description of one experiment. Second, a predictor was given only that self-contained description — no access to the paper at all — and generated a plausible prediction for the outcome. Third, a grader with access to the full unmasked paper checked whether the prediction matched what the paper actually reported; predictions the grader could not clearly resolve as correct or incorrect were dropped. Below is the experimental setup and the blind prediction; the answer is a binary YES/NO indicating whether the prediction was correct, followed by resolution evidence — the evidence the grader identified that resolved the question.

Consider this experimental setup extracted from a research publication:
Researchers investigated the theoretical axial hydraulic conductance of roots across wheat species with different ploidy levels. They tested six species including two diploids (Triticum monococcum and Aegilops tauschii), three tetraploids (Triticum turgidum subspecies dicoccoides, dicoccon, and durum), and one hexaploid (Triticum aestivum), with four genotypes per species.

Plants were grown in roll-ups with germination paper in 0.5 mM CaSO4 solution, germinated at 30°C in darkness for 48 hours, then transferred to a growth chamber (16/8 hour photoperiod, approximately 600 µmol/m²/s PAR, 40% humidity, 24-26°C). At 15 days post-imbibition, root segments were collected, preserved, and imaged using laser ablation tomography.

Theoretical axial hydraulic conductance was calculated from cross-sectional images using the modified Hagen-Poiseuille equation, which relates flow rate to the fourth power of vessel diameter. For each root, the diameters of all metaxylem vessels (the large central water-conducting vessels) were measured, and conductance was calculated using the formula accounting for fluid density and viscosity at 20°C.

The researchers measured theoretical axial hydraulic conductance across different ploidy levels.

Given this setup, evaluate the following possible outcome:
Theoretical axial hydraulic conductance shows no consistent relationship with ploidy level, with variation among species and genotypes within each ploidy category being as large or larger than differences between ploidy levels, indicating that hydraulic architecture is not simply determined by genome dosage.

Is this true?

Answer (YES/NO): NO